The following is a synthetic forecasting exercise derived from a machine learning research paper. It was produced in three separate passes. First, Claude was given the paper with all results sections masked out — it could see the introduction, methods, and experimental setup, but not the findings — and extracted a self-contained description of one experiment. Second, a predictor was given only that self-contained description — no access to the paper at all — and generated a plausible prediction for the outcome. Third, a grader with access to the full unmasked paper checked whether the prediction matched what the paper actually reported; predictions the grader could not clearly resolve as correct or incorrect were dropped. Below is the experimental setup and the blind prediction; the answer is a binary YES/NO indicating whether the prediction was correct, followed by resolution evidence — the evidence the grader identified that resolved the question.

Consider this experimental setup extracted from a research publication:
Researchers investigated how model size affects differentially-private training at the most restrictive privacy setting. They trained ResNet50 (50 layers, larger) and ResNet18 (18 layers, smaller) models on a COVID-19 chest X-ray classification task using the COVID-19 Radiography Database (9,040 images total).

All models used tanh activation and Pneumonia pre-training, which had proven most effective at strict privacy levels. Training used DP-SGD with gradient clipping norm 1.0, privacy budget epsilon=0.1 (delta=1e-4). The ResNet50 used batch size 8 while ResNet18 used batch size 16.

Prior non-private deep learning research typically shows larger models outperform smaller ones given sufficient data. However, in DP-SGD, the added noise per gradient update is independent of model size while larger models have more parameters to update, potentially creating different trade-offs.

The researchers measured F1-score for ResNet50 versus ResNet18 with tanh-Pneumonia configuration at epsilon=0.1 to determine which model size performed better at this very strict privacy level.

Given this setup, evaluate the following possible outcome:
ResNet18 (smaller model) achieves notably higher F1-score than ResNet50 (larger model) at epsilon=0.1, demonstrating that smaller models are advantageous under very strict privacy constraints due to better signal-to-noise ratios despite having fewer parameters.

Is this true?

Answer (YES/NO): NO